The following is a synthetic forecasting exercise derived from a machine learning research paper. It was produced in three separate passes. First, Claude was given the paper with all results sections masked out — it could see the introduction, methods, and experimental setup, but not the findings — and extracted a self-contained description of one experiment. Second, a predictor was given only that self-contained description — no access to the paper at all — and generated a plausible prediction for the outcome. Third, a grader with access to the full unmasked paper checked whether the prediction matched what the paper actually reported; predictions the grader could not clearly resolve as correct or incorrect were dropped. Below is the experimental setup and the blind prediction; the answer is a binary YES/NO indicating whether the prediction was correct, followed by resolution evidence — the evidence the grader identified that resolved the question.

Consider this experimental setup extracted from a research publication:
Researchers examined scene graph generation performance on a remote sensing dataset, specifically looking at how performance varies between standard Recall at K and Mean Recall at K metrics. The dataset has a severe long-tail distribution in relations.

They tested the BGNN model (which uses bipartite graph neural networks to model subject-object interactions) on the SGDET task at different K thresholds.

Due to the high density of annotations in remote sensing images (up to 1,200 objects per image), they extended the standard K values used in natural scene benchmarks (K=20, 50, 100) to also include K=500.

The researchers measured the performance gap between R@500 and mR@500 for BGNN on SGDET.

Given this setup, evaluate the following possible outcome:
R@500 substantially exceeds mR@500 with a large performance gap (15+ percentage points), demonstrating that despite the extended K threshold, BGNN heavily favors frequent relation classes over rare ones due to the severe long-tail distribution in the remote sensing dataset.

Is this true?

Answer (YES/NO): YES